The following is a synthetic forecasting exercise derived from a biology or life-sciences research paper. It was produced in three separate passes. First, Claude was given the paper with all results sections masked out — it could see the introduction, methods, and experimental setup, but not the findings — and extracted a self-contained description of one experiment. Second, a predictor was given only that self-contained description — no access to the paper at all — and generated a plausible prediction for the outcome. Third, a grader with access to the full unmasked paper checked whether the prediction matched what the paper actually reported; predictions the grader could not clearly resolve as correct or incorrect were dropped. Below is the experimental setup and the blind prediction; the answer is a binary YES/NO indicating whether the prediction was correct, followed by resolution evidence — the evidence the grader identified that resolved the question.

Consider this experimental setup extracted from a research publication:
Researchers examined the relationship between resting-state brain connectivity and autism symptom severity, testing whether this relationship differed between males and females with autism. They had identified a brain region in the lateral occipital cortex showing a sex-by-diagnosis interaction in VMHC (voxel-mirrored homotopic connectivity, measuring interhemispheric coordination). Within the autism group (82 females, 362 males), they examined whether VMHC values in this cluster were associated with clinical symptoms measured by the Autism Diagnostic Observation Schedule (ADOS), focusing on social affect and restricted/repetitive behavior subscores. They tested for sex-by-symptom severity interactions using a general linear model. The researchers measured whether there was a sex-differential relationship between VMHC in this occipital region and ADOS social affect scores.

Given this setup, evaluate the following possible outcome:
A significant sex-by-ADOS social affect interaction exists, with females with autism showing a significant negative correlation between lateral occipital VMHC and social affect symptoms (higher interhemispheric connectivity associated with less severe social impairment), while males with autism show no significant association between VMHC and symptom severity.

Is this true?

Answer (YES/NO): YES